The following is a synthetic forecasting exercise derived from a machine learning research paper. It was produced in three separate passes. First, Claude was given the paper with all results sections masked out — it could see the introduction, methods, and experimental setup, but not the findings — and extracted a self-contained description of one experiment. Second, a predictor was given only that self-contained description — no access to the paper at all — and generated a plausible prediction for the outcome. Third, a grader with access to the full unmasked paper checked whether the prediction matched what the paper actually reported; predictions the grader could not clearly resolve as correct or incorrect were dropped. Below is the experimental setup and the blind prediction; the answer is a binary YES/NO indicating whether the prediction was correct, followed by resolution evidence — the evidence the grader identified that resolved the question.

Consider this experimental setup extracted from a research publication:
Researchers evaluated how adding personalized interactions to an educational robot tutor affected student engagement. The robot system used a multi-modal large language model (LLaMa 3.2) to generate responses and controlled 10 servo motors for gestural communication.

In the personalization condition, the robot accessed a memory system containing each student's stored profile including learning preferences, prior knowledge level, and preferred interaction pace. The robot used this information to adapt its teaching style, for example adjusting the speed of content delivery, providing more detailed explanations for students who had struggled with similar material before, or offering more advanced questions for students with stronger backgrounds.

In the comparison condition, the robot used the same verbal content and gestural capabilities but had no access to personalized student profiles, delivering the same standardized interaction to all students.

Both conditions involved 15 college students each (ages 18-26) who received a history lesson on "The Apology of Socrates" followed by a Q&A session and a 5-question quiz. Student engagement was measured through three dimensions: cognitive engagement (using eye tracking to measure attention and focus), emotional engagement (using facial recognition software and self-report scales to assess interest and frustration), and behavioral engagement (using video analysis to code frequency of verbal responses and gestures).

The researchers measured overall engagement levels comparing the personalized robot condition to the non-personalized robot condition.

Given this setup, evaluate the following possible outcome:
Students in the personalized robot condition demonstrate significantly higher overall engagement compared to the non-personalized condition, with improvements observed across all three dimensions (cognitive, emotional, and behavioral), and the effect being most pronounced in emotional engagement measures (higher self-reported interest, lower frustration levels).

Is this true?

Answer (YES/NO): NO